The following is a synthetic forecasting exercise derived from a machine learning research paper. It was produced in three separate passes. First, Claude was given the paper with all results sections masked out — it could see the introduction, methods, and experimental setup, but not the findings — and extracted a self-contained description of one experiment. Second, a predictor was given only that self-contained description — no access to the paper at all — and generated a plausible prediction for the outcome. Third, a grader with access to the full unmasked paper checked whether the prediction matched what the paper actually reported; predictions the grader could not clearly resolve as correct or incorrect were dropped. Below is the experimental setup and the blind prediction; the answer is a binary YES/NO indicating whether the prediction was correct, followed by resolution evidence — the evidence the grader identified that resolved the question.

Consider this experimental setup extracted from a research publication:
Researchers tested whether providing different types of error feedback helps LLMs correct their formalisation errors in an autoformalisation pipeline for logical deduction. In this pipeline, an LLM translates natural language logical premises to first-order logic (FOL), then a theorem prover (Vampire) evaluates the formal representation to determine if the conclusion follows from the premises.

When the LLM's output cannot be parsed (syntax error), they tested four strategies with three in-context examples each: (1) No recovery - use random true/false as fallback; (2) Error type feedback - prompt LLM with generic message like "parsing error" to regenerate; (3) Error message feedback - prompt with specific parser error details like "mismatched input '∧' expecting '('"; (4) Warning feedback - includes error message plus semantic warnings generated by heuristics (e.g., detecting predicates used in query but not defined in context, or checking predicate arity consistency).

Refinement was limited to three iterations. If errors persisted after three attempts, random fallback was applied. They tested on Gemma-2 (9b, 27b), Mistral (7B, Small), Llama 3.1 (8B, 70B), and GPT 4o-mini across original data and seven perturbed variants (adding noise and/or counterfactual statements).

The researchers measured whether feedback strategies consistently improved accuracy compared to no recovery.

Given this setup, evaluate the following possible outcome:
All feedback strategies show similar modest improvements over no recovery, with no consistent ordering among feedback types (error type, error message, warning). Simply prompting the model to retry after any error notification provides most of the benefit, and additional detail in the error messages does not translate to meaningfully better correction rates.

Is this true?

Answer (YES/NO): NO